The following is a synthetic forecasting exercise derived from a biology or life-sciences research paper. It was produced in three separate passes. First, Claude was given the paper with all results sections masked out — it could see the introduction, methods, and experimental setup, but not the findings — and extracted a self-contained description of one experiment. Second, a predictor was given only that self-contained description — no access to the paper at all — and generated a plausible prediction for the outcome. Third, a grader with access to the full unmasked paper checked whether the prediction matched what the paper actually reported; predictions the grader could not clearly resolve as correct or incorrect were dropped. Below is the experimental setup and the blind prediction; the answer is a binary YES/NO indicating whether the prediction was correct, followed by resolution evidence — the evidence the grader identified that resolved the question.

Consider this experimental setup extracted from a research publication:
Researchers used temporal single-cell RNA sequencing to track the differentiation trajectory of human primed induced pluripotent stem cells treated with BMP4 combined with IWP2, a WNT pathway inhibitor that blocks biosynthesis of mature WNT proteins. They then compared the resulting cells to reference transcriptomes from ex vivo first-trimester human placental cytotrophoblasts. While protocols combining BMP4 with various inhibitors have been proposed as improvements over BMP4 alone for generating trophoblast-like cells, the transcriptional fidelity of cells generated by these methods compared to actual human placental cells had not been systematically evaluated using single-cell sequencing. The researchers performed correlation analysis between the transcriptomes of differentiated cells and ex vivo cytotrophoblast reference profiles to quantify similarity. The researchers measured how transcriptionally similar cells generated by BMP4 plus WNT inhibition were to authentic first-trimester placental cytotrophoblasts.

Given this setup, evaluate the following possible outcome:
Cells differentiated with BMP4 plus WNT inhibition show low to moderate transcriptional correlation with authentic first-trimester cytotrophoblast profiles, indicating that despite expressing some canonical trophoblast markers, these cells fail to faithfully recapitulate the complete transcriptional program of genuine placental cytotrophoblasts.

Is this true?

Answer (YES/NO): YES